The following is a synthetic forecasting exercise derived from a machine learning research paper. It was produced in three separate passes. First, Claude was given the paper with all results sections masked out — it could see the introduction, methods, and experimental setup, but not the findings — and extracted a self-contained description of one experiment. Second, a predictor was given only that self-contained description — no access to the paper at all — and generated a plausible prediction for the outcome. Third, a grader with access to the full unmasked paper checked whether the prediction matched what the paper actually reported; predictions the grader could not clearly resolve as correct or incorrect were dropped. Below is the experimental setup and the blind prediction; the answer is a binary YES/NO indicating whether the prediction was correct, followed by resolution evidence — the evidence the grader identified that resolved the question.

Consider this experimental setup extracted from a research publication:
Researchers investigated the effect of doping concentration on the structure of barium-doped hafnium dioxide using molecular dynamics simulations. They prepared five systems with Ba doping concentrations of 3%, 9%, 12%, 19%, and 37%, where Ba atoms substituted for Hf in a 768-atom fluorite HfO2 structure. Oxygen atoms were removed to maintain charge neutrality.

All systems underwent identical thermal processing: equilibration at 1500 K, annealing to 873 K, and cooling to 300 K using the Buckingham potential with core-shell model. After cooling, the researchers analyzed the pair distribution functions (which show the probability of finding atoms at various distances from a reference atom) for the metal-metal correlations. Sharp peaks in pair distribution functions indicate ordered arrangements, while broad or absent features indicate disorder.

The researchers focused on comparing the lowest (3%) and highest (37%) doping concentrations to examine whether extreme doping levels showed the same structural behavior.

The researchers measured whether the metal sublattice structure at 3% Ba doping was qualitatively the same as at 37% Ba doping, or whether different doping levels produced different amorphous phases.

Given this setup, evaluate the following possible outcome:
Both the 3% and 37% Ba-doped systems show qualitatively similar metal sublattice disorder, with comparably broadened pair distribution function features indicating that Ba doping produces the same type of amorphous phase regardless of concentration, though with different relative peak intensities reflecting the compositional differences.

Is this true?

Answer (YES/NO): NO